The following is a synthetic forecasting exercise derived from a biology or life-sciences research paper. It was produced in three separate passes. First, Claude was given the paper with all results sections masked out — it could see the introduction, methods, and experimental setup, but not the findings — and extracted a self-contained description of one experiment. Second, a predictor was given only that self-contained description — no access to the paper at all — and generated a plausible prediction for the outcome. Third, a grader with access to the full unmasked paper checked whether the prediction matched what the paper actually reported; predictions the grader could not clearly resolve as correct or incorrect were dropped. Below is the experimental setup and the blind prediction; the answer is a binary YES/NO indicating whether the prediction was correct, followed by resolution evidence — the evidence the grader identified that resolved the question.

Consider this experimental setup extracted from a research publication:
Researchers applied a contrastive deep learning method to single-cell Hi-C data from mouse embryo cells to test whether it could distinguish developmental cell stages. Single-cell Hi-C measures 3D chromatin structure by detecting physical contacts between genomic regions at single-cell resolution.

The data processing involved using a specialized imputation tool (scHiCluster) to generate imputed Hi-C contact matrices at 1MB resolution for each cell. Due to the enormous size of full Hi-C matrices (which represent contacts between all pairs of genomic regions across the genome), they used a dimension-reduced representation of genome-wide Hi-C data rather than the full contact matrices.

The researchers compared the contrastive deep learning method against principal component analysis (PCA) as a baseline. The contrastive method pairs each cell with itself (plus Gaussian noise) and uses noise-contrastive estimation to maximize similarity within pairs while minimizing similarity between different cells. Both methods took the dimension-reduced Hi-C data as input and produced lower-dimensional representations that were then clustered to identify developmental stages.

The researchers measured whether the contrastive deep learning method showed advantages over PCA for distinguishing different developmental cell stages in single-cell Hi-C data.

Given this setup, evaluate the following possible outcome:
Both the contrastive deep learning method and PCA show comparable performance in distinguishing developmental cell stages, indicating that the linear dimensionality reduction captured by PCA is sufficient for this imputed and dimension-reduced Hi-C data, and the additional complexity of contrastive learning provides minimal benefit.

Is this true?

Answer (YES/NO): YES